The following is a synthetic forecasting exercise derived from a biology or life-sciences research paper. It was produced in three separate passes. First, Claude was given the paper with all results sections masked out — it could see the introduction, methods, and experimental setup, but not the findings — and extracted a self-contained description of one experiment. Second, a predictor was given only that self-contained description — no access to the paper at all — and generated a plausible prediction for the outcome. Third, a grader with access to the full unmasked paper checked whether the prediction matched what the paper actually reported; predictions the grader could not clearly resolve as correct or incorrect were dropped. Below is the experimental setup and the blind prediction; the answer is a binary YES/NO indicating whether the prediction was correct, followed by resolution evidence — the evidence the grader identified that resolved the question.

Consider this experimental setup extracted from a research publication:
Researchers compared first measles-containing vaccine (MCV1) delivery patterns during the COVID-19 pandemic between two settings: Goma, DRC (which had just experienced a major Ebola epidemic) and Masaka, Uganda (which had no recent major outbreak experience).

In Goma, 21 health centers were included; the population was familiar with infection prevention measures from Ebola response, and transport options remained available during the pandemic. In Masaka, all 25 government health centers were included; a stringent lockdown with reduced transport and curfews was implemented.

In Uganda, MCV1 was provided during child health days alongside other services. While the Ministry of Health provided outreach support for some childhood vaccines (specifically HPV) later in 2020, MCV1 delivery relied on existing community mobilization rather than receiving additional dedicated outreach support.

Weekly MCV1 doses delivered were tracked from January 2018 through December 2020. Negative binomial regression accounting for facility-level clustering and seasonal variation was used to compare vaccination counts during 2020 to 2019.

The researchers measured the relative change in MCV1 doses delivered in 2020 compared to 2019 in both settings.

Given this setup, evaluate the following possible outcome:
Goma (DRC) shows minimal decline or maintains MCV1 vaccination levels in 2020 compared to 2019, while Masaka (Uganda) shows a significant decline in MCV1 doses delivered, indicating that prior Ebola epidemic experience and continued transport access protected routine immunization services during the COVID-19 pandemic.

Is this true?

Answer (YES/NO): NO